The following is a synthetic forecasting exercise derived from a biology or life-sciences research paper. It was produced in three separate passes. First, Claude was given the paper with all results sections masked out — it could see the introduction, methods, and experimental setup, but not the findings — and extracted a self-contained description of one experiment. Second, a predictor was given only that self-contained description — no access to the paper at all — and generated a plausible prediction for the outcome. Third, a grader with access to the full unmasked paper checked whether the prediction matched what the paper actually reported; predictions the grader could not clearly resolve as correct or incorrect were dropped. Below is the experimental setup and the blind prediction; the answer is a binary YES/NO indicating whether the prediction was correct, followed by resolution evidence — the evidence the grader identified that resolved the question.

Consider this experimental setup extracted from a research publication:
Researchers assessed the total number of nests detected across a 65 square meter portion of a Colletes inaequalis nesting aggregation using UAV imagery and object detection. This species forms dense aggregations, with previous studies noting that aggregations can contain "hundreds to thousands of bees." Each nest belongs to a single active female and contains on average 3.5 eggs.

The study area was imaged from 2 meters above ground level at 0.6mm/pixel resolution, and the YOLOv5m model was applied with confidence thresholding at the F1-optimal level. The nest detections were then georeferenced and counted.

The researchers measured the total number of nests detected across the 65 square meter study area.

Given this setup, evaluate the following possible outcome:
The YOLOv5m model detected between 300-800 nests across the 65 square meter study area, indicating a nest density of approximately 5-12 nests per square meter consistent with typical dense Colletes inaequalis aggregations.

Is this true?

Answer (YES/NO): NO